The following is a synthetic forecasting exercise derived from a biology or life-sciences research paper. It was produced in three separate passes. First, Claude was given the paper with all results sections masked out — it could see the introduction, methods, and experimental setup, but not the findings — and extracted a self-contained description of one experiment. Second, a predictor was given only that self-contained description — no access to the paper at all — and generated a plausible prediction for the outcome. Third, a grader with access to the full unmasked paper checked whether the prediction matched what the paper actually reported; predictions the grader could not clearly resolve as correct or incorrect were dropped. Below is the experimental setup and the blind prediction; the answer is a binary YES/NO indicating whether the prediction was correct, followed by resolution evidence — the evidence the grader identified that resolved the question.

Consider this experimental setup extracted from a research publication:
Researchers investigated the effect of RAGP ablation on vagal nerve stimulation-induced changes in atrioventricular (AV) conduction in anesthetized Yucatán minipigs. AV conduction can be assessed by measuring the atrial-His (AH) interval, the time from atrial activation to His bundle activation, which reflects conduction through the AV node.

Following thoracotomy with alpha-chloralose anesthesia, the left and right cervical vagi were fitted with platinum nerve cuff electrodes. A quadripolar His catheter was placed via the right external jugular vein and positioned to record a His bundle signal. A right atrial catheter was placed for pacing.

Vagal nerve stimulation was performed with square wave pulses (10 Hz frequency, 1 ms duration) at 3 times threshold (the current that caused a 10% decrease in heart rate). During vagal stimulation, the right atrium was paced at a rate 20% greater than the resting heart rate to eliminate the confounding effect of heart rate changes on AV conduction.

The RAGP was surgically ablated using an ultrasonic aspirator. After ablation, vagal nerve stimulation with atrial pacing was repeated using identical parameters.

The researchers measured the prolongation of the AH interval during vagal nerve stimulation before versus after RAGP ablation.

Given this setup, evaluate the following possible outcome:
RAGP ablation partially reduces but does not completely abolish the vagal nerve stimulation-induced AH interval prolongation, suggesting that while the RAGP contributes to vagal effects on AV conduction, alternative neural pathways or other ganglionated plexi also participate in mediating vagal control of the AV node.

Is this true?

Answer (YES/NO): NO